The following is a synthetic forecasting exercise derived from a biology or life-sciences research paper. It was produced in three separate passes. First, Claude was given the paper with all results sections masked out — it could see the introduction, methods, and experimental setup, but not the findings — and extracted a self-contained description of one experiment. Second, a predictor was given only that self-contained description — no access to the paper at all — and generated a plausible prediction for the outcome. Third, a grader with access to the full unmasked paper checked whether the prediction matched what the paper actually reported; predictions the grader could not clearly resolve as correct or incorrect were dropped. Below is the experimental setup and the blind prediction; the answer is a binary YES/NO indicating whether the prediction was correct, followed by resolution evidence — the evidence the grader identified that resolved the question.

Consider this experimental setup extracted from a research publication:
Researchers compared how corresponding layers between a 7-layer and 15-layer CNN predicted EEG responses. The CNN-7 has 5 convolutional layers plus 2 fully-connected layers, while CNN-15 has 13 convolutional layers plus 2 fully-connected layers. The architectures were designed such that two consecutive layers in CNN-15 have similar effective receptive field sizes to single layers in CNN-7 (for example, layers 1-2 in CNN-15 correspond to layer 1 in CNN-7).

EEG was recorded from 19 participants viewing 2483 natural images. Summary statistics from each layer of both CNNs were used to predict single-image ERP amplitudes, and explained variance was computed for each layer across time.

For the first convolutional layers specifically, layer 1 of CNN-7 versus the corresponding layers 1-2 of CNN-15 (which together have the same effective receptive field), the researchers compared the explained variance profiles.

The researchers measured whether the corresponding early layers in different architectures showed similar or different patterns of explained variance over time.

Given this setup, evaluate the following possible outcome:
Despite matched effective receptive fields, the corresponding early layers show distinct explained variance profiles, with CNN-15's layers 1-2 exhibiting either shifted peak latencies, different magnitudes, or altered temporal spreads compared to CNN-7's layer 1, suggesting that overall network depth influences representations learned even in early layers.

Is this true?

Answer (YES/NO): YES